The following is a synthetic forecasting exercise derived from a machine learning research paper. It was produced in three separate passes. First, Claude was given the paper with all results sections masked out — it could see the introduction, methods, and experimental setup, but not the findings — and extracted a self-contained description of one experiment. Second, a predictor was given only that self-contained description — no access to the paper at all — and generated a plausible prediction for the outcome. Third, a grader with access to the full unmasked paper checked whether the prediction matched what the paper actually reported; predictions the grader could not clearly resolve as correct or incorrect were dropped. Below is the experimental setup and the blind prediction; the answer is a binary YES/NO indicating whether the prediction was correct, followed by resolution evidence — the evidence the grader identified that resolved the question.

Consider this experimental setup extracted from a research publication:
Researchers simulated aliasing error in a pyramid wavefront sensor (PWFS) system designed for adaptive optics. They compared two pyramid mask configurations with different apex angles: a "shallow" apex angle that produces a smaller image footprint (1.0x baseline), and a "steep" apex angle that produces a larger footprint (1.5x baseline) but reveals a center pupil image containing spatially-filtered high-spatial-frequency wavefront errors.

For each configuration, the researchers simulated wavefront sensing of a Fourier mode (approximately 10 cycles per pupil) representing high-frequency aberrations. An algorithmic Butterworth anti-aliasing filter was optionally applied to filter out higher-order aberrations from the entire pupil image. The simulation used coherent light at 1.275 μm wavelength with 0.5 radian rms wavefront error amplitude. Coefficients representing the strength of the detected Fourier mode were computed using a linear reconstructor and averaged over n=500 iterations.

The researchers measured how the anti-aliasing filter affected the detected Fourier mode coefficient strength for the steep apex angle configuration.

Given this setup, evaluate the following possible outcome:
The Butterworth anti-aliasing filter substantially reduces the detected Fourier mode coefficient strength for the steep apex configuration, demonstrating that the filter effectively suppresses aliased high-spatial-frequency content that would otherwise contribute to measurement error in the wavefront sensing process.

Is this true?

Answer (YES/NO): NO